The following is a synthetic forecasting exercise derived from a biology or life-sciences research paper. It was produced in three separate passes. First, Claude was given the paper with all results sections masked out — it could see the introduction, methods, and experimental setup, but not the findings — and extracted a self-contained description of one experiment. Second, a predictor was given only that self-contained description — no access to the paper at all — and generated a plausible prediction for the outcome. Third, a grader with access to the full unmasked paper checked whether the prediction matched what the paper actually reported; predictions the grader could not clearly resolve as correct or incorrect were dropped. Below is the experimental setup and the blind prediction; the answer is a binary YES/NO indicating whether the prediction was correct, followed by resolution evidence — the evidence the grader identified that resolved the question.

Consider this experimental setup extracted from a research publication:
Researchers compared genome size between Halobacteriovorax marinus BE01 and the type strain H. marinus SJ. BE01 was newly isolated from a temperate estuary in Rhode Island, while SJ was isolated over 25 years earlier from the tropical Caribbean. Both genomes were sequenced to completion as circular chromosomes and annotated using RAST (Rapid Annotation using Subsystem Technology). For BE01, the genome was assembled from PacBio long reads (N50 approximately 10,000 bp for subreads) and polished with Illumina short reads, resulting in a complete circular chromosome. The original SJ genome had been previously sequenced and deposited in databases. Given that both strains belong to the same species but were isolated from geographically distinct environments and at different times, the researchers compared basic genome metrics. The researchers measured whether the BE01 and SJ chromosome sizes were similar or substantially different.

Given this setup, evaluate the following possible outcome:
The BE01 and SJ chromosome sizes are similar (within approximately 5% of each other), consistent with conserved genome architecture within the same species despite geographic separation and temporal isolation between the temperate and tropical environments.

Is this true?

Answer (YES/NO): YES